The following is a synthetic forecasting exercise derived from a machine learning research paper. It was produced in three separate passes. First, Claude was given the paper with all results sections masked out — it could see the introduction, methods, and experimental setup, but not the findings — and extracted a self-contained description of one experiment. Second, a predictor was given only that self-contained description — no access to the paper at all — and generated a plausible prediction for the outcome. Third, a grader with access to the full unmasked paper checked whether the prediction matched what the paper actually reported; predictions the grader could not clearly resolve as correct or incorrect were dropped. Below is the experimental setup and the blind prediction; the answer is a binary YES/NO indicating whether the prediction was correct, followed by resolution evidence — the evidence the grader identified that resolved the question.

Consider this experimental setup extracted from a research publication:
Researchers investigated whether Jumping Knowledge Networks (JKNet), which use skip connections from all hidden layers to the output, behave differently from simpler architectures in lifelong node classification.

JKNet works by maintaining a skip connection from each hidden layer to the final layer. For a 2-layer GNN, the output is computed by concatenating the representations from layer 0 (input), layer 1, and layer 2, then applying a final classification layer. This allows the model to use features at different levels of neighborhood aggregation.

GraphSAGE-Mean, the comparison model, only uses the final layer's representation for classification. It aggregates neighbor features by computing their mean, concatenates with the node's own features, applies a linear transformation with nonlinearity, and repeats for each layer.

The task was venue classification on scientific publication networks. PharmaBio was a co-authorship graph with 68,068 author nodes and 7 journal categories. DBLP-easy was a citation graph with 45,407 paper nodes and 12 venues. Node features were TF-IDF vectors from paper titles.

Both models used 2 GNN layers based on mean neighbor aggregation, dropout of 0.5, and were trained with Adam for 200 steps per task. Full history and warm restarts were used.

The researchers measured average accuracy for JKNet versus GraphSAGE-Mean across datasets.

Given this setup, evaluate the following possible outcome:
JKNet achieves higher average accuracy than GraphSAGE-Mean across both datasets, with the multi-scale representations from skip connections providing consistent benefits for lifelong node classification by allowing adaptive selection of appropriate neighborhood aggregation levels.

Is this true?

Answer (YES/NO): NO